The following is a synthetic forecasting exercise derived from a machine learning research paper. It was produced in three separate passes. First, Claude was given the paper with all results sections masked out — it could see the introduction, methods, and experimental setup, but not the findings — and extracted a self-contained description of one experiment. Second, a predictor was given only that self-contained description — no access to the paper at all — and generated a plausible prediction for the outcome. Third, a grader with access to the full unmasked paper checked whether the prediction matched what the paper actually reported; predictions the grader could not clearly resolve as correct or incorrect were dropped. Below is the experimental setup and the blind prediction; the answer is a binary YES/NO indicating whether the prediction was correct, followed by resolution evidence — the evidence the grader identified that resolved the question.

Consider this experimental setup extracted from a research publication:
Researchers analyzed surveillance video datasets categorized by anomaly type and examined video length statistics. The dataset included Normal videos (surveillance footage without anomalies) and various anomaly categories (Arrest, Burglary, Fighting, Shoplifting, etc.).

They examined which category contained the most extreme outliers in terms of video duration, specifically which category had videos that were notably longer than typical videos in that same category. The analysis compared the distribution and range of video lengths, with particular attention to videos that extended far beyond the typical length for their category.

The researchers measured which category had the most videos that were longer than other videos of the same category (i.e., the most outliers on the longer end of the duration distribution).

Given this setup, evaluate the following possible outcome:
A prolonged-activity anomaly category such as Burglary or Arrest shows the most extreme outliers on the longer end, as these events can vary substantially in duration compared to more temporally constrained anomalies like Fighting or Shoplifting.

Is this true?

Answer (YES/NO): NO